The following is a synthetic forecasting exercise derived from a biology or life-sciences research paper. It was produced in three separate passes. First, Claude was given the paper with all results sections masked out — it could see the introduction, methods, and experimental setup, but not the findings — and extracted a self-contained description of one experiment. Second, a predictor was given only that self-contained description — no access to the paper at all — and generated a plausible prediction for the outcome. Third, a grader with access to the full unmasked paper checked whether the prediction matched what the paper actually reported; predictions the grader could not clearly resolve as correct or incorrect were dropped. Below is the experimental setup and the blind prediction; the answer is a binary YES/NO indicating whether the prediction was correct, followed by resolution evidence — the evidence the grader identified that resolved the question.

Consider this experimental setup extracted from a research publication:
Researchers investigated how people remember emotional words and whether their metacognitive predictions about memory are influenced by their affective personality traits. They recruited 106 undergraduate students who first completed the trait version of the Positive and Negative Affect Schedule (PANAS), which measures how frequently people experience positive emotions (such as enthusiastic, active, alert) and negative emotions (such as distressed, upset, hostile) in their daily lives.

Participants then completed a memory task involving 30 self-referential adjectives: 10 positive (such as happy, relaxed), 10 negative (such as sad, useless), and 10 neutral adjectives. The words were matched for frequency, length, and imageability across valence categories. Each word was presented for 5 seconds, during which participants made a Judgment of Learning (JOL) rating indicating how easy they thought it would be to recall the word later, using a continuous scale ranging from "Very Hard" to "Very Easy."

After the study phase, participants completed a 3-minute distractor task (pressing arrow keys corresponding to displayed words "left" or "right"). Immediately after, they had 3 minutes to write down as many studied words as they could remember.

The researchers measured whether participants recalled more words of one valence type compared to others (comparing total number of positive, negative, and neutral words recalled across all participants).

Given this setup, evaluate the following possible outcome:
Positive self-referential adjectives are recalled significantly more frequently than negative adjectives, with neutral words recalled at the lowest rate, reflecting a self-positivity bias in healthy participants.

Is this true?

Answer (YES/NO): NO